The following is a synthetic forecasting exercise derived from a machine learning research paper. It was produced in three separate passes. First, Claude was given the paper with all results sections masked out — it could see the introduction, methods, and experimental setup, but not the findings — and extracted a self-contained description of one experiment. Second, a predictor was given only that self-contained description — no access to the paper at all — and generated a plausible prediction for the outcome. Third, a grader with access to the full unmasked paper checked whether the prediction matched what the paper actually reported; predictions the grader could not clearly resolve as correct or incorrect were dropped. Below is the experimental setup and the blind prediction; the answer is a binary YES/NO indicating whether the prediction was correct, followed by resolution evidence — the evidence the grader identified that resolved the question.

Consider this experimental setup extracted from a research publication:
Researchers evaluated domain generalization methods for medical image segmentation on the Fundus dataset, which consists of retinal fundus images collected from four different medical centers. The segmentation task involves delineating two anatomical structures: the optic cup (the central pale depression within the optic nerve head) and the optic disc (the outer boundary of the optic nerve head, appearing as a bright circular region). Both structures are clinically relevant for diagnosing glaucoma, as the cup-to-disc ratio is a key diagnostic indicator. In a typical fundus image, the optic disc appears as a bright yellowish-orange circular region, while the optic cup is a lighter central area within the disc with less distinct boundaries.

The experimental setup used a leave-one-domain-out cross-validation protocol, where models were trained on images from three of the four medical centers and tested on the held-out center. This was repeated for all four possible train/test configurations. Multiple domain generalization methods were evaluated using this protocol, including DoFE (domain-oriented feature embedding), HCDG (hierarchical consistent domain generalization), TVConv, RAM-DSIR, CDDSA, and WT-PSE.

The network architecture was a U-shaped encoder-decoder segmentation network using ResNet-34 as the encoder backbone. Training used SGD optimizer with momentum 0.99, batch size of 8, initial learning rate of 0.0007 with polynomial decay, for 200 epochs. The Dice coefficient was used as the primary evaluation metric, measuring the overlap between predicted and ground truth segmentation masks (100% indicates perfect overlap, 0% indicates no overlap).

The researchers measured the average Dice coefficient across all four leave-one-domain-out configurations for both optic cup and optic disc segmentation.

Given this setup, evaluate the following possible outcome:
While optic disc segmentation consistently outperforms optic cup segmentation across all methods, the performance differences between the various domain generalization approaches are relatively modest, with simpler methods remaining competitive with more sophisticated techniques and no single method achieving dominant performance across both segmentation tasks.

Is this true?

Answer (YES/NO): YES